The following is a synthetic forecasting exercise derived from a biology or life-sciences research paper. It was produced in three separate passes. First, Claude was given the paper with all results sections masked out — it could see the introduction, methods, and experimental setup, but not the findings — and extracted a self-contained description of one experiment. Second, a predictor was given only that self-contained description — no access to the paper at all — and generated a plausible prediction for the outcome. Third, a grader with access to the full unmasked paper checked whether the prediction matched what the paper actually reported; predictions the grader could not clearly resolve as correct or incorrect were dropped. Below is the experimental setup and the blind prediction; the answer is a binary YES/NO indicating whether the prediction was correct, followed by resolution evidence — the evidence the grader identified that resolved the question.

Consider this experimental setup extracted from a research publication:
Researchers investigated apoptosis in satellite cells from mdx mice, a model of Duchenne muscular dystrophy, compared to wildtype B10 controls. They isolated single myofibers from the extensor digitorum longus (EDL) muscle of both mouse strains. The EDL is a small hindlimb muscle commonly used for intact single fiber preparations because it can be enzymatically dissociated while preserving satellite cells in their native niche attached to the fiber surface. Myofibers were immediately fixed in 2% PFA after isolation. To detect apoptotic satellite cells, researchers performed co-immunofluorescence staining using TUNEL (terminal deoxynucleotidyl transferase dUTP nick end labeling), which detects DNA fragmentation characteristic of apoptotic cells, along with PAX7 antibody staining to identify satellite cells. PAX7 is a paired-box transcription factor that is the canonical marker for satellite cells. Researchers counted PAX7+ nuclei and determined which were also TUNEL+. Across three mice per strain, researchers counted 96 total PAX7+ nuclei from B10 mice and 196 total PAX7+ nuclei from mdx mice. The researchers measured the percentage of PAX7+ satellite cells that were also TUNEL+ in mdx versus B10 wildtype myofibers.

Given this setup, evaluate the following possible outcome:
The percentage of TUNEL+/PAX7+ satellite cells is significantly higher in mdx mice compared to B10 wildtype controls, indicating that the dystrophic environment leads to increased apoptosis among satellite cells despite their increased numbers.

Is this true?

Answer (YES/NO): YES